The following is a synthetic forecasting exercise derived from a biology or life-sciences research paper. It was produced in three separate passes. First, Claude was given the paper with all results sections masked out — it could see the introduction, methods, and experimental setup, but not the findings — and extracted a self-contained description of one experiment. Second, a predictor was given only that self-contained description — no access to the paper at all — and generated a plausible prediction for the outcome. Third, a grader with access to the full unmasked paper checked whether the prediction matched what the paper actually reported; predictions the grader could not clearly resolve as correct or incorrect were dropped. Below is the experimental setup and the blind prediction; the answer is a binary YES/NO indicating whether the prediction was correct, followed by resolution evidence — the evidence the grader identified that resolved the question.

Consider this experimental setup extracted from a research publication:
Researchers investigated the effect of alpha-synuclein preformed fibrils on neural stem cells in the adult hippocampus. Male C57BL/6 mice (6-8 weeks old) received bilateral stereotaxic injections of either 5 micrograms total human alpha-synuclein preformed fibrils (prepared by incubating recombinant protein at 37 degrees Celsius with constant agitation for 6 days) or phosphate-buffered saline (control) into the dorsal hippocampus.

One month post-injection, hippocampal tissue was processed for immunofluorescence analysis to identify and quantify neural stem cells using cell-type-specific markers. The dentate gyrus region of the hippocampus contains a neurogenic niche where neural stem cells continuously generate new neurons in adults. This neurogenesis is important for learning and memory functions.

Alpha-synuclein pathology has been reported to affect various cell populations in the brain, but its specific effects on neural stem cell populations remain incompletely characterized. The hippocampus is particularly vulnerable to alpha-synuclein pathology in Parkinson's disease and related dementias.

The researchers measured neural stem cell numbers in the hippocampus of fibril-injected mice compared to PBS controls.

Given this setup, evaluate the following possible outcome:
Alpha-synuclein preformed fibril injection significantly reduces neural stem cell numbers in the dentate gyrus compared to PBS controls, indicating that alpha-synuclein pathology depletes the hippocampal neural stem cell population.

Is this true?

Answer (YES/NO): YES